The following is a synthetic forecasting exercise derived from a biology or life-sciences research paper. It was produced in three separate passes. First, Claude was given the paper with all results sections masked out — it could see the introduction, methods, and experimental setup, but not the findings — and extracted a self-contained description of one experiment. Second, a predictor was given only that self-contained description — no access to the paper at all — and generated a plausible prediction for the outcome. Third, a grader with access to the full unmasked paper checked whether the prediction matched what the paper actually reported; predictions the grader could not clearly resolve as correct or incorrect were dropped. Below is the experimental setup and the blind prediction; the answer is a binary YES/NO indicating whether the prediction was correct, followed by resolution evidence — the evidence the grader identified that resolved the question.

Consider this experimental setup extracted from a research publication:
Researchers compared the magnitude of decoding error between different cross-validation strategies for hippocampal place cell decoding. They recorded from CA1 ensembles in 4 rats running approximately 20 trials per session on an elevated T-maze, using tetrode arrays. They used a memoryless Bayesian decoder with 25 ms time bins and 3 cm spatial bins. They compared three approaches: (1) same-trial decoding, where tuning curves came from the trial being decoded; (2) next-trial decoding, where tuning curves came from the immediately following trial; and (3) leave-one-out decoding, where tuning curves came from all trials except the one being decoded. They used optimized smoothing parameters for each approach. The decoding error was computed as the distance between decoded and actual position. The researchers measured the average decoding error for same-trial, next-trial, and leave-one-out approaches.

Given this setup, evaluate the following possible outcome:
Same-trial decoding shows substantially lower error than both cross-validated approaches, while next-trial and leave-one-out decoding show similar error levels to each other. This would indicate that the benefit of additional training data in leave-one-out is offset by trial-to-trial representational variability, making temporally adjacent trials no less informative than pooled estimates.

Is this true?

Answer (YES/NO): NO